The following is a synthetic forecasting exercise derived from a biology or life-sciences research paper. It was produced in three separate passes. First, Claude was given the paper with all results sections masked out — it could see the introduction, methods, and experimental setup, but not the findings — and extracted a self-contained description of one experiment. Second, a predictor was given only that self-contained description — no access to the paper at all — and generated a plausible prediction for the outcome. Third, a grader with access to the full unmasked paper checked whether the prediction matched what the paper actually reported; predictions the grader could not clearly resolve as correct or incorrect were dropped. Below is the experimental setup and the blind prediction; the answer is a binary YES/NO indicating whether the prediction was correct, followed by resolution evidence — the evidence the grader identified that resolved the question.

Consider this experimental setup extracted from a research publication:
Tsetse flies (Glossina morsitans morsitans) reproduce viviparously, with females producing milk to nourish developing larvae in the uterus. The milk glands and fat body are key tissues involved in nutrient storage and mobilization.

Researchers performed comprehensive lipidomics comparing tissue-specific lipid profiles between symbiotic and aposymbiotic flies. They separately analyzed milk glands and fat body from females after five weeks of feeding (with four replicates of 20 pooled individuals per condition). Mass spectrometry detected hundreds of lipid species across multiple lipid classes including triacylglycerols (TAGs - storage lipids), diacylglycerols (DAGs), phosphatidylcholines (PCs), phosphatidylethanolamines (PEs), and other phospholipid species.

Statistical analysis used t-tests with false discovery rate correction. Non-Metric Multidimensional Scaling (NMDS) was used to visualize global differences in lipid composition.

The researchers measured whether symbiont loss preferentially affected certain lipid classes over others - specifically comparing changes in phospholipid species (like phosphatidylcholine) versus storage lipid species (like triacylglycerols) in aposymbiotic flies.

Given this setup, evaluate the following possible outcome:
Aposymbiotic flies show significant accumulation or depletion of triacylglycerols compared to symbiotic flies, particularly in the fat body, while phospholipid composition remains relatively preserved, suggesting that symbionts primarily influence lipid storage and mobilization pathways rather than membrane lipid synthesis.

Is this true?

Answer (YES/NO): NO